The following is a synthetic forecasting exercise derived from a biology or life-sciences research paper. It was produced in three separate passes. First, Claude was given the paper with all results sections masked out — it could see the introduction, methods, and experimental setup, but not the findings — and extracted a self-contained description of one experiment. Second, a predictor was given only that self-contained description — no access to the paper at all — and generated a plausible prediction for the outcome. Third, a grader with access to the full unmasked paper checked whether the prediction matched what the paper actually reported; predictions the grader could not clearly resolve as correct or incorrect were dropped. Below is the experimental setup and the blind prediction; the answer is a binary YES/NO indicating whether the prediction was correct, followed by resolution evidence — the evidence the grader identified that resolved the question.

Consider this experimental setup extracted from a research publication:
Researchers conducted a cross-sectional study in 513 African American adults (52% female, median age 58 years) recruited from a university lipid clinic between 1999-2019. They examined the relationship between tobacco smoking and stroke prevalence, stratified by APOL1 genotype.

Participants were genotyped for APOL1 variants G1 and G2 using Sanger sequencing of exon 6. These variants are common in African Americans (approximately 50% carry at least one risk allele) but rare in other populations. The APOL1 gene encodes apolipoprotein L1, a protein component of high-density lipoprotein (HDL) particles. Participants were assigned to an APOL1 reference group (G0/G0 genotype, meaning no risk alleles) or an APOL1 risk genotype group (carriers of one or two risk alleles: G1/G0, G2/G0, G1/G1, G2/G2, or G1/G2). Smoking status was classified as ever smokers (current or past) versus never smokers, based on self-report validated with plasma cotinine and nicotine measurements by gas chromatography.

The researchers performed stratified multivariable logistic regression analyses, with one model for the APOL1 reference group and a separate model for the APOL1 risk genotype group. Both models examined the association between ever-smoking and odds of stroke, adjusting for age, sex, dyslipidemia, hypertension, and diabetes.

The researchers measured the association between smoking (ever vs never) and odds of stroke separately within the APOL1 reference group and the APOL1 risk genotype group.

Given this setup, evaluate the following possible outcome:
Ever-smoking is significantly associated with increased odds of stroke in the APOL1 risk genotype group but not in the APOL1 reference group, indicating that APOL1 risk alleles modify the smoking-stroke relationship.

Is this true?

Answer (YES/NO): YES